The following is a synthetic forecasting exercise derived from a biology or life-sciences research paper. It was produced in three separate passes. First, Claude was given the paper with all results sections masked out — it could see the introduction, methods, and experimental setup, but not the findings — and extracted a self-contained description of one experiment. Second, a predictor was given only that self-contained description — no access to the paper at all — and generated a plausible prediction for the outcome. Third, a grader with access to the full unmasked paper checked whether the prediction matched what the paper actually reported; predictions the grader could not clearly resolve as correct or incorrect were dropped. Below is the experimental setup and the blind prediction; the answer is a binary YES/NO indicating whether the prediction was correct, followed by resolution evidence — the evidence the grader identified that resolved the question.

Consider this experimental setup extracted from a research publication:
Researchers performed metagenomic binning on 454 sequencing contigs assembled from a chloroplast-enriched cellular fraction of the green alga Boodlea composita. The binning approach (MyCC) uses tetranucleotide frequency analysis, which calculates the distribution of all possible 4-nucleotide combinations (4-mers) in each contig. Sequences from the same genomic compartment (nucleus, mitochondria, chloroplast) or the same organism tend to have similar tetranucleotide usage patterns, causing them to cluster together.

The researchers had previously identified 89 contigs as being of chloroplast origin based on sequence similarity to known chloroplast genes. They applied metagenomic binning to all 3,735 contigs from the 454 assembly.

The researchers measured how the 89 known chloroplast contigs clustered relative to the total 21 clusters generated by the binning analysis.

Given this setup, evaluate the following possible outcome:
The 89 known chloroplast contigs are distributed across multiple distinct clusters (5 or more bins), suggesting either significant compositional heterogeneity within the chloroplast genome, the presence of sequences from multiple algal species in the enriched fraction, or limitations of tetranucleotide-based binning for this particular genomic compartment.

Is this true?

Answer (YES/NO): NO